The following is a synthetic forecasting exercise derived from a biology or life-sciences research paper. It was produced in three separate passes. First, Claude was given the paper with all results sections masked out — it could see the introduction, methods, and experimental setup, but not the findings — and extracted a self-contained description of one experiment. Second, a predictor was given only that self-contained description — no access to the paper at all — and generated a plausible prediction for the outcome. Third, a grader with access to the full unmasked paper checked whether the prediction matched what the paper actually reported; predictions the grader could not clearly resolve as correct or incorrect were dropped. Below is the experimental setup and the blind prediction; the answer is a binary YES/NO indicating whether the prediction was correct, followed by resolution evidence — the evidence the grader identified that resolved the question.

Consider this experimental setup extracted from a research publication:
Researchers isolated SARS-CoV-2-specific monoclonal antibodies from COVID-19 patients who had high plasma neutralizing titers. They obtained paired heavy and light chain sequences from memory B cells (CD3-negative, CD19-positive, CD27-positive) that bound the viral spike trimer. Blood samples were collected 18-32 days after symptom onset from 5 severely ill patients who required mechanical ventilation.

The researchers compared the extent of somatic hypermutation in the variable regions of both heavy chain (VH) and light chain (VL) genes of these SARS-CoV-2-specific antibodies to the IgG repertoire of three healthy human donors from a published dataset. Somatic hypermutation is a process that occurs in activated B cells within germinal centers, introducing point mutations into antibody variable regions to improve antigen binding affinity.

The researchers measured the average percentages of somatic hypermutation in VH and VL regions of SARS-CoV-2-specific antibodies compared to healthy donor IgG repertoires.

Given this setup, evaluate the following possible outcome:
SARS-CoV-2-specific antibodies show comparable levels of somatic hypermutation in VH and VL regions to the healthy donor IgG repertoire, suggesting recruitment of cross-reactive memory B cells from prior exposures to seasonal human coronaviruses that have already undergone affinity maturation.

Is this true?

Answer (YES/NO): NO